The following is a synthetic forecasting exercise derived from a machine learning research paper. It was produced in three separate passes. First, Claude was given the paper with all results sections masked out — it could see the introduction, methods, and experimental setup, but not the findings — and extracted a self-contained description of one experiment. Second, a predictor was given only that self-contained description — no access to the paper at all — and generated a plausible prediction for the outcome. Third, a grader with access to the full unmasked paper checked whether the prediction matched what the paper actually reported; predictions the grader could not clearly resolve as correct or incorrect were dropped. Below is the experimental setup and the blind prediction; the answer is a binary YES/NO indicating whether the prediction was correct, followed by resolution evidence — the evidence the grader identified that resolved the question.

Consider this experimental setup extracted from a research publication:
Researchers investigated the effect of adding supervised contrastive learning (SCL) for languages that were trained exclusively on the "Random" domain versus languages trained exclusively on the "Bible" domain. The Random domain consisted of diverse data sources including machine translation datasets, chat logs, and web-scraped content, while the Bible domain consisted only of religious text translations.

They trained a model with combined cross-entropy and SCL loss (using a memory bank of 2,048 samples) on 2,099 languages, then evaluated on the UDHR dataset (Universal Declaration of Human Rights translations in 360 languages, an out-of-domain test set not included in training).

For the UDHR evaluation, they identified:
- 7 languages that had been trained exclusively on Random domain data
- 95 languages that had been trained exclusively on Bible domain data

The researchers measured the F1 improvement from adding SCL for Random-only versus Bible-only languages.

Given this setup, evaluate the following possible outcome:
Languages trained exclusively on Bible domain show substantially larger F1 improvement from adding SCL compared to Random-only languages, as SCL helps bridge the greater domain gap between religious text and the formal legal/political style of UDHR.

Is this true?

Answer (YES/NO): NO